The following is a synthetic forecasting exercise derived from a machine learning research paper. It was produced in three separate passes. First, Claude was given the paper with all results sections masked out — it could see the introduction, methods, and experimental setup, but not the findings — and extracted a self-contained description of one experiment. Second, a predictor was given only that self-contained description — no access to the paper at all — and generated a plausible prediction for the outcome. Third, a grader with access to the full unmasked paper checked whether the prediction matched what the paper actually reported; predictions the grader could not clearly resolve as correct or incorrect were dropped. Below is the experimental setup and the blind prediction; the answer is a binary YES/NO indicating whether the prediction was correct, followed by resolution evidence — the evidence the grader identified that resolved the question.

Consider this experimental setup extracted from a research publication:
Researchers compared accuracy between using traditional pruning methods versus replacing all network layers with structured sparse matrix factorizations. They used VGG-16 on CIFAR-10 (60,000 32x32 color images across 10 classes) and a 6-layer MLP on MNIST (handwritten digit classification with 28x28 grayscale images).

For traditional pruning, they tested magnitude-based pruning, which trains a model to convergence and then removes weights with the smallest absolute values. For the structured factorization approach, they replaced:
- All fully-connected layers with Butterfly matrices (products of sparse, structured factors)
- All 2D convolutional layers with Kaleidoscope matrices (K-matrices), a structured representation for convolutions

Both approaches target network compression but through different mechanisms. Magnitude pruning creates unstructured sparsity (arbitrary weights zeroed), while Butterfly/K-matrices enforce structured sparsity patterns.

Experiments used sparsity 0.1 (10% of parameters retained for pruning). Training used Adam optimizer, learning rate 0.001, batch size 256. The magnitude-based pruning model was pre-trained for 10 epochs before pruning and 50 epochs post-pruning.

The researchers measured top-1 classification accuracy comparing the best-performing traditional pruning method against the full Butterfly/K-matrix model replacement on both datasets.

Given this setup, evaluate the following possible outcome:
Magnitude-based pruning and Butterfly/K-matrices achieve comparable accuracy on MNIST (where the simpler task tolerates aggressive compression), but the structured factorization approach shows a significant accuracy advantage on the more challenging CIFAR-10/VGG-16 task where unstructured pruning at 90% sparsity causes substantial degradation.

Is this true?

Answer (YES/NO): NO